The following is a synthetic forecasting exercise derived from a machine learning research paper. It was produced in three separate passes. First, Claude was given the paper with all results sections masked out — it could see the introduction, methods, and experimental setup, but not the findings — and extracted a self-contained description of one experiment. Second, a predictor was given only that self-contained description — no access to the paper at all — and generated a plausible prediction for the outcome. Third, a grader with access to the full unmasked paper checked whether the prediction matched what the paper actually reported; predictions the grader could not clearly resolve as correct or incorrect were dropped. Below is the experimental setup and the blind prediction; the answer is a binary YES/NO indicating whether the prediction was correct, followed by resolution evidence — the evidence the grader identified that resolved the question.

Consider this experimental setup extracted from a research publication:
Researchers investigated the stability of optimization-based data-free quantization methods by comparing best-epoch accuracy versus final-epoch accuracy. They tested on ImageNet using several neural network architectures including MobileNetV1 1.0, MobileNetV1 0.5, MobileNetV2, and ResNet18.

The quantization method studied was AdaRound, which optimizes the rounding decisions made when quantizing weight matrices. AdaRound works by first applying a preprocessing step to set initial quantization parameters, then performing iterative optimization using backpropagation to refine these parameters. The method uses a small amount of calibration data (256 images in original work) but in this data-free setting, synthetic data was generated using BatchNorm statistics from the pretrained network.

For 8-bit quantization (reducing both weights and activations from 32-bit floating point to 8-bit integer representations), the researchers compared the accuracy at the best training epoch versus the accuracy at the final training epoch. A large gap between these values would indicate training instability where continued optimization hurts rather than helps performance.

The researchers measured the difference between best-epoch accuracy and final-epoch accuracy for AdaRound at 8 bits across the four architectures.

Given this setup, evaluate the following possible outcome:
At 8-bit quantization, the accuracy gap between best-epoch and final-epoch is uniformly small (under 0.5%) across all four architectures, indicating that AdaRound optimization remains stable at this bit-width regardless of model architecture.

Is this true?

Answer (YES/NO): NO